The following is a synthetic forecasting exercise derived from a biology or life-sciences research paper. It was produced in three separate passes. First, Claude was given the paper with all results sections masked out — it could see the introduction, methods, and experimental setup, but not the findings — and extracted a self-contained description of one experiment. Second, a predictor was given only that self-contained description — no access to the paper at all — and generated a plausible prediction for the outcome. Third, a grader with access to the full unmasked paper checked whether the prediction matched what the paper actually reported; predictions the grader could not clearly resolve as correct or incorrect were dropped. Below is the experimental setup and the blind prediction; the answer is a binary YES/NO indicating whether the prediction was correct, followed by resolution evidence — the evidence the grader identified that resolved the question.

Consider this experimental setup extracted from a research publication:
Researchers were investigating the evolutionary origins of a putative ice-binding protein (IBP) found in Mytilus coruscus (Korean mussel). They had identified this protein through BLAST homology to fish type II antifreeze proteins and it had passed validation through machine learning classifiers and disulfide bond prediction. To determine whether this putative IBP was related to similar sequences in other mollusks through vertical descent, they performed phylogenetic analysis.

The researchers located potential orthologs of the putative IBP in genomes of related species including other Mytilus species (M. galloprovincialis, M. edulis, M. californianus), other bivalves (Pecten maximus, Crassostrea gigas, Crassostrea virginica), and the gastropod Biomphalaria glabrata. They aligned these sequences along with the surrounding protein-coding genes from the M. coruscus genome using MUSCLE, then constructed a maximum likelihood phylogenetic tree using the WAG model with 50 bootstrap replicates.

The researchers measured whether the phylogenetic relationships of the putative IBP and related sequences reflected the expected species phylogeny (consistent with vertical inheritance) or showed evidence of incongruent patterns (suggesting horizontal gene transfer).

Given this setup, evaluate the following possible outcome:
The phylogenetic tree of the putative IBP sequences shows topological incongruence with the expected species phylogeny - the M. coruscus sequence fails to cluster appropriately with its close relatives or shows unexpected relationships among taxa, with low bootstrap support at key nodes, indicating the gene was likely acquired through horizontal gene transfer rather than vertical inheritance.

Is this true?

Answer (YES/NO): NO